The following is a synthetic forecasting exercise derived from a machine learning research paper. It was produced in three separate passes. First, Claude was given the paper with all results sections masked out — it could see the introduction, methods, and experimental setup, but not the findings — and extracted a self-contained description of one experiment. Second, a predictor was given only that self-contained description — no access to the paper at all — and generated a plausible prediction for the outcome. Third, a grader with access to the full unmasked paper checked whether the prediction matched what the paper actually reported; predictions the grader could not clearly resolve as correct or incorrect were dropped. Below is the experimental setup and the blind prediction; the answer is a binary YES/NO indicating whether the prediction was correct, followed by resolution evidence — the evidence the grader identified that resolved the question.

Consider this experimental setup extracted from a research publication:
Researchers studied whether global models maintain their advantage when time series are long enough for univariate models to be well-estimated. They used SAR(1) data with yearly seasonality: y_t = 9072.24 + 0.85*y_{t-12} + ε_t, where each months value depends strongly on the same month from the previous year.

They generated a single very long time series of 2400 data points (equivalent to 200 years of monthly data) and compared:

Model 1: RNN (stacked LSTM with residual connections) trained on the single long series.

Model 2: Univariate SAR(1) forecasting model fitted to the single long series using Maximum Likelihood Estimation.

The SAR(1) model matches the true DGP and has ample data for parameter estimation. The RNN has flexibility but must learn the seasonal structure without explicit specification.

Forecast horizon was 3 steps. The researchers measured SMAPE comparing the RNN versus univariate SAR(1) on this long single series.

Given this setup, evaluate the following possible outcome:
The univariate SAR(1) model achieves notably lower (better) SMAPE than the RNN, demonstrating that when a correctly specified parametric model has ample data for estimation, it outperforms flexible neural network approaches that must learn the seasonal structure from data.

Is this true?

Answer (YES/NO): YES